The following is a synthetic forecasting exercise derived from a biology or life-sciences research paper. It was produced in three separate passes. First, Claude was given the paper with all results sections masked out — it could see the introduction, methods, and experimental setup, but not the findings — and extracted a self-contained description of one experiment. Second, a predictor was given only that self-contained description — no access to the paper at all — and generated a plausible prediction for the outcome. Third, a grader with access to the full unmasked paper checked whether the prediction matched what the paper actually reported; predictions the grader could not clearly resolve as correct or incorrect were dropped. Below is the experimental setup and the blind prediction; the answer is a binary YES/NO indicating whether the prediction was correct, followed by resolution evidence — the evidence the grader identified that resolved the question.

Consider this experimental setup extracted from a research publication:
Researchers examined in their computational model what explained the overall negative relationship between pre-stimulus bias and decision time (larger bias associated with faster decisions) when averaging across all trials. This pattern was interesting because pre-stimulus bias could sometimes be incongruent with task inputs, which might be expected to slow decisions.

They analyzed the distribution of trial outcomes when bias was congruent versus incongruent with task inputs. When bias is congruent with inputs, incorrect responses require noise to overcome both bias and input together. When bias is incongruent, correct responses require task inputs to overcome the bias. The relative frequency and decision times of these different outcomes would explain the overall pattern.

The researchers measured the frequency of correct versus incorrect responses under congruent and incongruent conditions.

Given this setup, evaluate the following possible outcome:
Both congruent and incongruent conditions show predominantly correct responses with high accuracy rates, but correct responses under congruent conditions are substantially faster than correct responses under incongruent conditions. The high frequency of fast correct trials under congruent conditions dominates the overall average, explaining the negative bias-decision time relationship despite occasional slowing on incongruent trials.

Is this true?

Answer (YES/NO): NO